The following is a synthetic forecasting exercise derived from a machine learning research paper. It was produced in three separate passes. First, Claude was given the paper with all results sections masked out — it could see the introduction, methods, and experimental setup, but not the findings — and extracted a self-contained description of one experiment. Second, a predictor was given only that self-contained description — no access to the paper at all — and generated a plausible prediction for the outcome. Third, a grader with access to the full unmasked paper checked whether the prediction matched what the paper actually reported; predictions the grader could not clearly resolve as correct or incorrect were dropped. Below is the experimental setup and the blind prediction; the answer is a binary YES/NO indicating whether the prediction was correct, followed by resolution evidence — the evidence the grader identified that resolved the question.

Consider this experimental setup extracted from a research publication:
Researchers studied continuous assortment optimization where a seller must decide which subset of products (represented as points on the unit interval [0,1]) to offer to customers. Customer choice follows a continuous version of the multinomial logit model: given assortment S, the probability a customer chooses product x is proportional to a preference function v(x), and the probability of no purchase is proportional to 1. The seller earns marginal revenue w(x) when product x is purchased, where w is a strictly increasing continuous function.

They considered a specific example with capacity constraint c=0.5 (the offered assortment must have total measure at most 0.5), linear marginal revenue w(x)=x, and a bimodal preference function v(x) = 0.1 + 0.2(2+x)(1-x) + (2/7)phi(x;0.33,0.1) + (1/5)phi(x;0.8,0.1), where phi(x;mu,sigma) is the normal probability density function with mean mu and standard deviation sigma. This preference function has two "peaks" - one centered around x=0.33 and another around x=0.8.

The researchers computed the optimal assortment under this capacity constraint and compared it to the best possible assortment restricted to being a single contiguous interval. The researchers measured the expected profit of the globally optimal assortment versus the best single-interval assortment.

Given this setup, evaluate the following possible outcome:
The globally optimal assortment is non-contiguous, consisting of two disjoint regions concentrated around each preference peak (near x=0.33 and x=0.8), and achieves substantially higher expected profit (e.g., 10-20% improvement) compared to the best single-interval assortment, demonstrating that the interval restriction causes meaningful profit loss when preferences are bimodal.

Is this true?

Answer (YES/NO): NO